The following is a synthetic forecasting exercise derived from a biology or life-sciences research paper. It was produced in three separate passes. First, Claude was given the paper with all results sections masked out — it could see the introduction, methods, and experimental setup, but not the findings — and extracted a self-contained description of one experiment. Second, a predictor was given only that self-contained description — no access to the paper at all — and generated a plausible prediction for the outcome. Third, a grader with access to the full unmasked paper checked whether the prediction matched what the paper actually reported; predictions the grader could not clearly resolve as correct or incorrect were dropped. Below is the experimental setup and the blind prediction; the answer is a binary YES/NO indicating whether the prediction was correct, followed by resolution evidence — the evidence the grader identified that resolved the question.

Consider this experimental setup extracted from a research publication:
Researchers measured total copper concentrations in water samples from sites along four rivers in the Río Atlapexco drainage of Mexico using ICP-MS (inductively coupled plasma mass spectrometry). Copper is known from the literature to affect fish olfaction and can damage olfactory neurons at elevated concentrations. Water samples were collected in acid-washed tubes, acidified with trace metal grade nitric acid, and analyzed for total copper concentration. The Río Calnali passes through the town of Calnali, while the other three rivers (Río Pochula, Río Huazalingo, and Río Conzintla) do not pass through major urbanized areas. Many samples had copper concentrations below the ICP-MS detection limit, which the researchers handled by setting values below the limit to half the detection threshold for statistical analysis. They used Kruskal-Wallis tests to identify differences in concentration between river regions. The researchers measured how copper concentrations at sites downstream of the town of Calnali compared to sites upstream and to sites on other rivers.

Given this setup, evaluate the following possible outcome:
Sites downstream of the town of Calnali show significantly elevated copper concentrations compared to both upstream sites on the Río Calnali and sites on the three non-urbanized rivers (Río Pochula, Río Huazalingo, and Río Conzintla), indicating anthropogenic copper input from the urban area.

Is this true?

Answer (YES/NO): YES